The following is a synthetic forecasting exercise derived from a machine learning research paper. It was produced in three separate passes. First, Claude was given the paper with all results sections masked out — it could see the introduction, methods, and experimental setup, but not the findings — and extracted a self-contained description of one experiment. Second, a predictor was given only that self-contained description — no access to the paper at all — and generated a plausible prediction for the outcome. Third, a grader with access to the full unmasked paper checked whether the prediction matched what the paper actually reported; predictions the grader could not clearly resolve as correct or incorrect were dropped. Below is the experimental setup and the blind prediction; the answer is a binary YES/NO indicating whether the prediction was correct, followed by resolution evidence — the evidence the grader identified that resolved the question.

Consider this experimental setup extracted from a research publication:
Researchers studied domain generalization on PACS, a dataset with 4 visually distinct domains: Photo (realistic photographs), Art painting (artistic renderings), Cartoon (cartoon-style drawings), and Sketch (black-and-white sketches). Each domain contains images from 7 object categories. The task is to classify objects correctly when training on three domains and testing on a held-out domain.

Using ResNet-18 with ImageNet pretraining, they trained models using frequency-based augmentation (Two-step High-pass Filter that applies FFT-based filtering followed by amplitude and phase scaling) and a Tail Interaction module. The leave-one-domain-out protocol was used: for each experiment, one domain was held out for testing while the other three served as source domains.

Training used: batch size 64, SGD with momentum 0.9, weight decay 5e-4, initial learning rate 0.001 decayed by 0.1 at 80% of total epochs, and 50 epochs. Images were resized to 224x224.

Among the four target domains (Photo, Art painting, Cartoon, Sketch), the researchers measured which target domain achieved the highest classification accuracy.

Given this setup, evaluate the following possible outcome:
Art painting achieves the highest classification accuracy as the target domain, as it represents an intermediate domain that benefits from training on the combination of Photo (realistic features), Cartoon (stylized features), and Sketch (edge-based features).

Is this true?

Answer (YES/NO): NO